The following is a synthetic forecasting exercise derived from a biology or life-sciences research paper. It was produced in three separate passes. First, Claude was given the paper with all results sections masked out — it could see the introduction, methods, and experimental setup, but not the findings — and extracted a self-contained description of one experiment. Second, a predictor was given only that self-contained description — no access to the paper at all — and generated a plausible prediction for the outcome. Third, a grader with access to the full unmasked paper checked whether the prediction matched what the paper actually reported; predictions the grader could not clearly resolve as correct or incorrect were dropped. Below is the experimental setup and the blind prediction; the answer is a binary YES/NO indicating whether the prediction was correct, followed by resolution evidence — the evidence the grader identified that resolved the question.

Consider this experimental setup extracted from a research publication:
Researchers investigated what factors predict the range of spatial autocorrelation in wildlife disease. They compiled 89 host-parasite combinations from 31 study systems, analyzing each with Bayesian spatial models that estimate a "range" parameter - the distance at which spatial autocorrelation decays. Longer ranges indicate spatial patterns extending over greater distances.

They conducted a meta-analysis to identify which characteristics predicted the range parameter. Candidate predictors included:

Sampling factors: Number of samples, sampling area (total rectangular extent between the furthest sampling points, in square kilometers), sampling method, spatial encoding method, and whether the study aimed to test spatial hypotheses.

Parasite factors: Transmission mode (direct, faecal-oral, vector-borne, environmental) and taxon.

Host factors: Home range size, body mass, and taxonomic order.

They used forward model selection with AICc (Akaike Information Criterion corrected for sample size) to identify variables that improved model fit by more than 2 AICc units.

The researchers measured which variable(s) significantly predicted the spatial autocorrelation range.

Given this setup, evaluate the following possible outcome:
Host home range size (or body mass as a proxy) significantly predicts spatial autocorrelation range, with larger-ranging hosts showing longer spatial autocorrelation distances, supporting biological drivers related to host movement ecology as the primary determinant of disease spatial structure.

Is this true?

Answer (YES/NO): NO